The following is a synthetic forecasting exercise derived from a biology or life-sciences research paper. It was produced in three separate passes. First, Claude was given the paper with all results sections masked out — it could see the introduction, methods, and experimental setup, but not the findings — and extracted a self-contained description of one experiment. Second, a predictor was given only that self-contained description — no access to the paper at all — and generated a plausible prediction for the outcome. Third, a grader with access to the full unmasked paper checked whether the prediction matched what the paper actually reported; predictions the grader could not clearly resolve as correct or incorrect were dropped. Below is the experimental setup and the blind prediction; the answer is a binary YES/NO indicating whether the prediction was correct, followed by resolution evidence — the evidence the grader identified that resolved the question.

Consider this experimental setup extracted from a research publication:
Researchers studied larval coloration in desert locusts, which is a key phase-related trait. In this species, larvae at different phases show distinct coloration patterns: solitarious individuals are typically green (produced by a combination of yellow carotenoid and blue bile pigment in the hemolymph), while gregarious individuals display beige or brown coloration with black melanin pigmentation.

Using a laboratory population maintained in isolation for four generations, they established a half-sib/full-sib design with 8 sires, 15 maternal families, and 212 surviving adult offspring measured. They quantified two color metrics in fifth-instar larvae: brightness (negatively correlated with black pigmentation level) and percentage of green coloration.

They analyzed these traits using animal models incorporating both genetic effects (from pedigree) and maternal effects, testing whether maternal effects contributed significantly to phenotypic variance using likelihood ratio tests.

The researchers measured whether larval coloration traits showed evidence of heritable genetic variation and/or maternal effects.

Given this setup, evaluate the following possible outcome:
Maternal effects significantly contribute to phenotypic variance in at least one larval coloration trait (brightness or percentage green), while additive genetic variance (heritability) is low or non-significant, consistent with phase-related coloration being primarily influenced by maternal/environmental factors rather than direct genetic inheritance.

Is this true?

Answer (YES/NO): NO